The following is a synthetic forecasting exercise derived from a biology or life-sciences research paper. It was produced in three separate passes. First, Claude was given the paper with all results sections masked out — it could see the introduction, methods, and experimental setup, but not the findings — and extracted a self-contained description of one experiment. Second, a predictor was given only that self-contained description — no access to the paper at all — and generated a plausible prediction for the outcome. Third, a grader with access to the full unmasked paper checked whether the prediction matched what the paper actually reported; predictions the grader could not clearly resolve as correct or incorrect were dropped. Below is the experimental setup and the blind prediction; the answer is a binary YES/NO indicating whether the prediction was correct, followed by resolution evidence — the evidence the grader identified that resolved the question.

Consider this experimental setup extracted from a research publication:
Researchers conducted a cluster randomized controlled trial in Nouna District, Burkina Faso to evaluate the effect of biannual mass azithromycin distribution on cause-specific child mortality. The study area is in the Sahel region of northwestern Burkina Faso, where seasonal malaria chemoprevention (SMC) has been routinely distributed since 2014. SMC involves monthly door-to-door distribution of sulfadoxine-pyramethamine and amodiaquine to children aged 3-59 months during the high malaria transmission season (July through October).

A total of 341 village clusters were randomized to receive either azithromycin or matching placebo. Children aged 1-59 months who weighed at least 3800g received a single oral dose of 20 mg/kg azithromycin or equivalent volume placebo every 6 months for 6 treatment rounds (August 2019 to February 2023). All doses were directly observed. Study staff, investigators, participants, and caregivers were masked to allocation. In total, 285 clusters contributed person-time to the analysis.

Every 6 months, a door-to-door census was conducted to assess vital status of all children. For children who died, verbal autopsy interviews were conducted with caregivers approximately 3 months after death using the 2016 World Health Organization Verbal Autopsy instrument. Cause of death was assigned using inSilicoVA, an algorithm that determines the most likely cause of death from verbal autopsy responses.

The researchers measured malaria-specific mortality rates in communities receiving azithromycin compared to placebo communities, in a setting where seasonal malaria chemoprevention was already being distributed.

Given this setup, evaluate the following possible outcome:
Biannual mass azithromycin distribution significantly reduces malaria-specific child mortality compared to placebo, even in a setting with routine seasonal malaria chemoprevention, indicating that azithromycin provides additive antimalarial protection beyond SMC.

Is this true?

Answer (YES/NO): YES